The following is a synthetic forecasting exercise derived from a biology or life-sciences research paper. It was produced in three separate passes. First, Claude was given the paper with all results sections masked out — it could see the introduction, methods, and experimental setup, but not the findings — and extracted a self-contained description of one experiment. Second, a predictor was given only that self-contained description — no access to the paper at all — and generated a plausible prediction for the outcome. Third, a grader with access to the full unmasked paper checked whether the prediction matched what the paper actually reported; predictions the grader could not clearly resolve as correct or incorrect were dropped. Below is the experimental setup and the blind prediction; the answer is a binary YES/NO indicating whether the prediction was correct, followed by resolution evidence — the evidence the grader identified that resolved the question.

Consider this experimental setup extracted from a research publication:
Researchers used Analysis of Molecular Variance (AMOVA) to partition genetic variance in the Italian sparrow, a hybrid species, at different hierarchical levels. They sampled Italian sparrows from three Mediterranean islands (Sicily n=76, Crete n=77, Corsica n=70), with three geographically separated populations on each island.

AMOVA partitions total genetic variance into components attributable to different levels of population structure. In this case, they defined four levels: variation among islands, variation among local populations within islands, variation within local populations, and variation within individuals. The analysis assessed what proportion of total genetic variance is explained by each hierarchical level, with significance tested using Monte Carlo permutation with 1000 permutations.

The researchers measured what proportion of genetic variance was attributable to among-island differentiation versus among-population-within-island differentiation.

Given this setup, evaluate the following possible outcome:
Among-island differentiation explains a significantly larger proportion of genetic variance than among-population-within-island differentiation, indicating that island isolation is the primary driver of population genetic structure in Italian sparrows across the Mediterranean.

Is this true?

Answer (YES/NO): YES